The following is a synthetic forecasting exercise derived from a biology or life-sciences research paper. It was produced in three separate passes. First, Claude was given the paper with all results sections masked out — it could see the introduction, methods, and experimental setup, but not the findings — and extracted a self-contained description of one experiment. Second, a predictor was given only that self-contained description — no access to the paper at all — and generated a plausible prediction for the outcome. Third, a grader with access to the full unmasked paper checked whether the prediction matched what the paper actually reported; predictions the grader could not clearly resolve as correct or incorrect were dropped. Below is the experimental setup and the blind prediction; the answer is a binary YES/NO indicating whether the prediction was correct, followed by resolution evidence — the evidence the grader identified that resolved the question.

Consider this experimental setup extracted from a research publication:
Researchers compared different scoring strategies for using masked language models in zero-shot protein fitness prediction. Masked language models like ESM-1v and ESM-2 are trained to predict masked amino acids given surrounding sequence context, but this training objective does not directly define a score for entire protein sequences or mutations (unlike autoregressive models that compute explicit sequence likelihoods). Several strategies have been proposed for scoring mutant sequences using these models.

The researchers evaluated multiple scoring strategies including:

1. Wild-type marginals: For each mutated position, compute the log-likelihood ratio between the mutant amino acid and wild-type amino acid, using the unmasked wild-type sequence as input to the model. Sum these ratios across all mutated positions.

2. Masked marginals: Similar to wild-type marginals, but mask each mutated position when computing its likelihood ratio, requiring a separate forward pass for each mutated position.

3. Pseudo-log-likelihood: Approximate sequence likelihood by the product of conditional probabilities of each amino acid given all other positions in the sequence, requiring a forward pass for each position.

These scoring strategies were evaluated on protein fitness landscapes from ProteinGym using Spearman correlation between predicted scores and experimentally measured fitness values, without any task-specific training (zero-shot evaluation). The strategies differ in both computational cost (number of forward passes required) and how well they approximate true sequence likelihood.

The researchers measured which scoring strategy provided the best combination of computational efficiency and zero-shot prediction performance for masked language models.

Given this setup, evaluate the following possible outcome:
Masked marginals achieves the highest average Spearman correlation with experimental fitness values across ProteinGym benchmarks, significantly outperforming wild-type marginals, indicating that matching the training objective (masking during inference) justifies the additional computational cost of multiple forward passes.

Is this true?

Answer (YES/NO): NO